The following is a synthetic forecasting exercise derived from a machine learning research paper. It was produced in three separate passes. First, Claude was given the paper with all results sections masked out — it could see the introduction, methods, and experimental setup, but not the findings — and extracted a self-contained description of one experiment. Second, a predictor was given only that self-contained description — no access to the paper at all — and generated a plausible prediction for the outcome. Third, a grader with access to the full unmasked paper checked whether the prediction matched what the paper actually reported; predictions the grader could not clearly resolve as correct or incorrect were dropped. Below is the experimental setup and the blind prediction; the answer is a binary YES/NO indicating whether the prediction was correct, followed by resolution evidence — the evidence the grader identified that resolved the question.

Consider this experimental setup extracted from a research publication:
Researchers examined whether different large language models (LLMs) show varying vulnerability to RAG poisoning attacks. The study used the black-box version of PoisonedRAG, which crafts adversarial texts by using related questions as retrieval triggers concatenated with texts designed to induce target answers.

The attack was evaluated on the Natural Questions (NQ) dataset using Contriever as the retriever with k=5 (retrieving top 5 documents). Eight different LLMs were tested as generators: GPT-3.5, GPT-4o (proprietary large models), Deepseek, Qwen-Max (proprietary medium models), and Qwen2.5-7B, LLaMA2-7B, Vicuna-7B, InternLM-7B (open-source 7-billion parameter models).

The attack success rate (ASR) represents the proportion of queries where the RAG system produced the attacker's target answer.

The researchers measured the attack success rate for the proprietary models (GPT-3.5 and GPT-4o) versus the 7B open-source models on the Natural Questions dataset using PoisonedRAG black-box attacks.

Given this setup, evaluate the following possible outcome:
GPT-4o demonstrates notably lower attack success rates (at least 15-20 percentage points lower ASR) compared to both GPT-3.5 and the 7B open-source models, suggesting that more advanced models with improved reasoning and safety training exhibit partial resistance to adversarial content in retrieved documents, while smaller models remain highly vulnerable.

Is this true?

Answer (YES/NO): NO